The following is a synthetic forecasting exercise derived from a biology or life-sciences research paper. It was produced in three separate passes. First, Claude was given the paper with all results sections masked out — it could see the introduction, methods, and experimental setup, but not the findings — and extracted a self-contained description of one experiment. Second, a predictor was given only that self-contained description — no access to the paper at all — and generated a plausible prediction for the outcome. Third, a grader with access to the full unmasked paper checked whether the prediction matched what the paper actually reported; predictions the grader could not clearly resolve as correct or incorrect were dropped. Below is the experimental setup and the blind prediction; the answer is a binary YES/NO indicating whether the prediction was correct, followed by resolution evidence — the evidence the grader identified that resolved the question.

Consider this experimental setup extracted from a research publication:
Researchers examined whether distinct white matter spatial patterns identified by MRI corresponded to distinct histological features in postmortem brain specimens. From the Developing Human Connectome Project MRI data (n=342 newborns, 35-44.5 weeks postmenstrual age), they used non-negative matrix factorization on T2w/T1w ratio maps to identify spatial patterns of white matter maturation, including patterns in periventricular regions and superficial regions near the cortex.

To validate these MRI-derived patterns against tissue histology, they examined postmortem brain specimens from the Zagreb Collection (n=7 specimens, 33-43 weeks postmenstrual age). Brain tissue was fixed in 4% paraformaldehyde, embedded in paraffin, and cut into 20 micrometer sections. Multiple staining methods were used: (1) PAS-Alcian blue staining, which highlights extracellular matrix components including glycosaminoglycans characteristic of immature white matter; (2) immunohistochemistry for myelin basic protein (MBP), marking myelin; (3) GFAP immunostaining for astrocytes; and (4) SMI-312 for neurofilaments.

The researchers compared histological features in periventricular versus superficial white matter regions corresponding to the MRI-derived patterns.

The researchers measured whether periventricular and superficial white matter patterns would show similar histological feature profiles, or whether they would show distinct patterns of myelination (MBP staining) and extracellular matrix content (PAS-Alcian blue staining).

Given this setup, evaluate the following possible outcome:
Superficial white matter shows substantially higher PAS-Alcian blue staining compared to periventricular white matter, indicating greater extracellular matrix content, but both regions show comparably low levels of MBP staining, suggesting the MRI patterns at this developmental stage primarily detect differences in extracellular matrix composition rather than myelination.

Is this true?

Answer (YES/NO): NO